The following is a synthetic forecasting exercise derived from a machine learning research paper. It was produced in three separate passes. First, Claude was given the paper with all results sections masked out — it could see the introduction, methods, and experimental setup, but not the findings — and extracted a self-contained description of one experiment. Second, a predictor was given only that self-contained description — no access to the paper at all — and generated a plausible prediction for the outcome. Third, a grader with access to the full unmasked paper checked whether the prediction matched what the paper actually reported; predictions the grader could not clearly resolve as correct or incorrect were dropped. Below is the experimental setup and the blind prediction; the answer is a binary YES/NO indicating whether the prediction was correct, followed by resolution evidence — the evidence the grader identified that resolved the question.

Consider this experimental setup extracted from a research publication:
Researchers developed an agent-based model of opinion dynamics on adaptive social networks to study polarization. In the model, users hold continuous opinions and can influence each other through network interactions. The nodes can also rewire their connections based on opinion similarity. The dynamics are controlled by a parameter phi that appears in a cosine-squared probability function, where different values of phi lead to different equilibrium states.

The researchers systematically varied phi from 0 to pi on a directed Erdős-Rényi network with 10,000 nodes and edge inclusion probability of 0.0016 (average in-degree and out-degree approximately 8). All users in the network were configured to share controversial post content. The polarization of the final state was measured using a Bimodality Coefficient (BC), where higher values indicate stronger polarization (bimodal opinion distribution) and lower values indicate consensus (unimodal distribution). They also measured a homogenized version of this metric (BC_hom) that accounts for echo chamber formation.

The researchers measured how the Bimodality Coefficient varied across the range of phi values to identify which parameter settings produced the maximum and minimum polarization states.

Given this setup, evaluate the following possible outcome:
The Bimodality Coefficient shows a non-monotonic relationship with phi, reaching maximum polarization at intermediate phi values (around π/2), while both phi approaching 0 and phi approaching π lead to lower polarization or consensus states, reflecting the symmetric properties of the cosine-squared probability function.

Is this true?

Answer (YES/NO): NO